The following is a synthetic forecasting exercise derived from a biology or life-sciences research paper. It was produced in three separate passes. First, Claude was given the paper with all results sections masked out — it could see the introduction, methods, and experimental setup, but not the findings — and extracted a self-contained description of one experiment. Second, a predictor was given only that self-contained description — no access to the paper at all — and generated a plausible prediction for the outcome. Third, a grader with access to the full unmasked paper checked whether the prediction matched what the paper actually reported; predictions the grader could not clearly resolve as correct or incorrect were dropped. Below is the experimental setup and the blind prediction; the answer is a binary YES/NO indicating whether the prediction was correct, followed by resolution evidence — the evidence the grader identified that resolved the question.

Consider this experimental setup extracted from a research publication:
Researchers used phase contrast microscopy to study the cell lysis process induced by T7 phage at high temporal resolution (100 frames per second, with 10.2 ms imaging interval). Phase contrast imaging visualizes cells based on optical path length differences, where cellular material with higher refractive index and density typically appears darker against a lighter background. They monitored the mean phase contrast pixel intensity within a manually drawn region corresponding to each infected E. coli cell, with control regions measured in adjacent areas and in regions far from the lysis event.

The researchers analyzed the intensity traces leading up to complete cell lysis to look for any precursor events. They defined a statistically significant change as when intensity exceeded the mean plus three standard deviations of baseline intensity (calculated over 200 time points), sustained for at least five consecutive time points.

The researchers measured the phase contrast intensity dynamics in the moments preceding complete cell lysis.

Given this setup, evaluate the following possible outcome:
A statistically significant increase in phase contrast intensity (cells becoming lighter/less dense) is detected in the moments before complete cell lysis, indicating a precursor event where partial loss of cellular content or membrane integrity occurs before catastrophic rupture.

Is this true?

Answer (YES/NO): YES